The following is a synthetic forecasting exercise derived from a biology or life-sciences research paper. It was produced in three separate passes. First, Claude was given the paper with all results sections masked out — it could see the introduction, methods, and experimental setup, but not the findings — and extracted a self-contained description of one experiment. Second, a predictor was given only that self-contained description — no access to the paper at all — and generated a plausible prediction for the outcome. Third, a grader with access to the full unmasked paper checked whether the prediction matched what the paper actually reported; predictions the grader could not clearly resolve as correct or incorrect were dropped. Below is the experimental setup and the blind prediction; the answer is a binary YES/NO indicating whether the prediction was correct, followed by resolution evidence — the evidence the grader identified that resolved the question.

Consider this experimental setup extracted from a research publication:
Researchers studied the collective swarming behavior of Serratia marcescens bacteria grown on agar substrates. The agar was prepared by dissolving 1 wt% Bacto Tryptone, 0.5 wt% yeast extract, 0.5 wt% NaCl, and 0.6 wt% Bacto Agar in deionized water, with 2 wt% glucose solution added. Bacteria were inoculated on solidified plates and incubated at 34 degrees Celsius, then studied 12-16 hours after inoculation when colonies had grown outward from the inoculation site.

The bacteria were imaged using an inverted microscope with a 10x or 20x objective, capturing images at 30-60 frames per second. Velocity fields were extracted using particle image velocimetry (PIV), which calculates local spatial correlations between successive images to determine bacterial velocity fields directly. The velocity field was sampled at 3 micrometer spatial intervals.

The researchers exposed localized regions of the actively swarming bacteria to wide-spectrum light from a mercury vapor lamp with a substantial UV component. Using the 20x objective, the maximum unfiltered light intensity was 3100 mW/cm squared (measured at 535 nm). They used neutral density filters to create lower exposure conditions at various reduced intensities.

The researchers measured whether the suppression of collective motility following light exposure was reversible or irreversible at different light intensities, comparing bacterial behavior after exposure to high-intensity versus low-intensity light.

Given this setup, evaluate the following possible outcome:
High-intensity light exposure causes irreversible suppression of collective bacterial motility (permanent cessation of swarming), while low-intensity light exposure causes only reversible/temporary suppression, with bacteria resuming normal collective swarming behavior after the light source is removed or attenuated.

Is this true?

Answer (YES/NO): YES